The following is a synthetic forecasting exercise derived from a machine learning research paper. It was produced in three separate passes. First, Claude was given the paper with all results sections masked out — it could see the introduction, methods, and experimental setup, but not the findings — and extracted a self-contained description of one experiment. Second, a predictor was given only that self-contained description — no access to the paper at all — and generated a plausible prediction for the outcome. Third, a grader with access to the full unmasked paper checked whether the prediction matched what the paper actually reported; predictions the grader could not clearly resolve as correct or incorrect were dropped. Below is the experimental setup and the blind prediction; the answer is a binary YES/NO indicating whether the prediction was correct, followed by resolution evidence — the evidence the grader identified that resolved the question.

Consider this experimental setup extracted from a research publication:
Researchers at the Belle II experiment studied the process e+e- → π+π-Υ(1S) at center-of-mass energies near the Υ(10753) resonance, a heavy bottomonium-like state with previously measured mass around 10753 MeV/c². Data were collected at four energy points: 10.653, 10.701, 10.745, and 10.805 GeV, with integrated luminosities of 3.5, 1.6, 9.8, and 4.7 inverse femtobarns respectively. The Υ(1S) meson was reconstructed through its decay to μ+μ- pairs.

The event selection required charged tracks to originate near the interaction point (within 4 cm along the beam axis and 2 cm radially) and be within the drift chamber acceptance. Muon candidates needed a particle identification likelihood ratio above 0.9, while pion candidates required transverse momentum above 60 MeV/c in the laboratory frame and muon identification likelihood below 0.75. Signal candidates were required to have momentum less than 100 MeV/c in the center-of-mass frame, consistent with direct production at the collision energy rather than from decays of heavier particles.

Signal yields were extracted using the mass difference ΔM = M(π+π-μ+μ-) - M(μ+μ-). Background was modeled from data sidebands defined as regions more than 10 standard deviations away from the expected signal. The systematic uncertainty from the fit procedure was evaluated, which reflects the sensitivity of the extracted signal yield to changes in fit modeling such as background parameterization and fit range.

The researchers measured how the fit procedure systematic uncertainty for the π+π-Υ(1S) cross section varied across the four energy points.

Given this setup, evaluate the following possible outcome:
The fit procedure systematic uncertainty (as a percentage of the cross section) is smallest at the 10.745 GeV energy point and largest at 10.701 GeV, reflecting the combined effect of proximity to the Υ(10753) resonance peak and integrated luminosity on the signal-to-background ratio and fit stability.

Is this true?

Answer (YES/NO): YES